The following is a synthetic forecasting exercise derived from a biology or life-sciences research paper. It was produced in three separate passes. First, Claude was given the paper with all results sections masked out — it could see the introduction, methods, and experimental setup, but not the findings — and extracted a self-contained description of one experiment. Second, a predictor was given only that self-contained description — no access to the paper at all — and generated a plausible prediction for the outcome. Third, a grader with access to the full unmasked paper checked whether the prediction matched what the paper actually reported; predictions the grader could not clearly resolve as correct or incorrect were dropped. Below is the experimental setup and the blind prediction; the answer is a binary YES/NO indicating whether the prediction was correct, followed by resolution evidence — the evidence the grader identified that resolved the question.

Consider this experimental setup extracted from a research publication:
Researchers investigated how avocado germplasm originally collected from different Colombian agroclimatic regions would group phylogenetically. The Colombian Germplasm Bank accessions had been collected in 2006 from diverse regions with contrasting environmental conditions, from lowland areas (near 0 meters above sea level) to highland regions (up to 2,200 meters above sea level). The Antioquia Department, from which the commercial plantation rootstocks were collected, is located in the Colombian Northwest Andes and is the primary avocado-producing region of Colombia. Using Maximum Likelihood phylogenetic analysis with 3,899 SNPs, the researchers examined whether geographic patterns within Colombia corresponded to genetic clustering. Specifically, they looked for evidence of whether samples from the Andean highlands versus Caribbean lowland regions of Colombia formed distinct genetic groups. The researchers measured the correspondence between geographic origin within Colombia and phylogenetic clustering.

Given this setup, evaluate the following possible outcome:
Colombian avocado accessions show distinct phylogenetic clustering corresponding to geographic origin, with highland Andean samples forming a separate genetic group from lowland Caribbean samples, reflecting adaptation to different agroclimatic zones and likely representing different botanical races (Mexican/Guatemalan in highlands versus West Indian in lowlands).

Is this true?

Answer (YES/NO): NO